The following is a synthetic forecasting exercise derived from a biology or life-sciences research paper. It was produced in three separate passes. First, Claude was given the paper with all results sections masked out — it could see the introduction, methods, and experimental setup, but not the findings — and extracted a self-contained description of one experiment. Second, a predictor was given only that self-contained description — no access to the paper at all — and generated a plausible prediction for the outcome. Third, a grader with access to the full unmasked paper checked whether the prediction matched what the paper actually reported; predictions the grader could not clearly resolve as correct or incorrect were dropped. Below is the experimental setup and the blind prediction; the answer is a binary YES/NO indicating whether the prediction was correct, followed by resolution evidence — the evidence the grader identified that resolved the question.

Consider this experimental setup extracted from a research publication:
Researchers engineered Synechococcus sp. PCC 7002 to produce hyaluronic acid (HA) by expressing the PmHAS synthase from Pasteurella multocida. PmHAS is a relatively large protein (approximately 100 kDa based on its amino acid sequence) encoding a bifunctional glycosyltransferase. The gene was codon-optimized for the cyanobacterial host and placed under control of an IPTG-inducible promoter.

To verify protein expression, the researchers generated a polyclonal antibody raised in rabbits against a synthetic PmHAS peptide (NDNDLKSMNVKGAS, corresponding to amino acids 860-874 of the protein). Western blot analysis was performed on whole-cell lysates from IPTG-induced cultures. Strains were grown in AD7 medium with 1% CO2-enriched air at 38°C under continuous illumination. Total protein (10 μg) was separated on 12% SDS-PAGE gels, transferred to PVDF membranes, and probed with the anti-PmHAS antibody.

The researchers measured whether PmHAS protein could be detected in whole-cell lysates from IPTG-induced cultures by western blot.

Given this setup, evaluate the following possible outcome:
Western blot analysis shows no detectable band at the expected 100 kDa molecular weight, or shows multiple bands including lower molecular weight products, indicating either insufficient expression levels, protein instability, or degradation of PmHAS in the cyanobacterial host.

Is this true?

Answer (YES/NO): NO